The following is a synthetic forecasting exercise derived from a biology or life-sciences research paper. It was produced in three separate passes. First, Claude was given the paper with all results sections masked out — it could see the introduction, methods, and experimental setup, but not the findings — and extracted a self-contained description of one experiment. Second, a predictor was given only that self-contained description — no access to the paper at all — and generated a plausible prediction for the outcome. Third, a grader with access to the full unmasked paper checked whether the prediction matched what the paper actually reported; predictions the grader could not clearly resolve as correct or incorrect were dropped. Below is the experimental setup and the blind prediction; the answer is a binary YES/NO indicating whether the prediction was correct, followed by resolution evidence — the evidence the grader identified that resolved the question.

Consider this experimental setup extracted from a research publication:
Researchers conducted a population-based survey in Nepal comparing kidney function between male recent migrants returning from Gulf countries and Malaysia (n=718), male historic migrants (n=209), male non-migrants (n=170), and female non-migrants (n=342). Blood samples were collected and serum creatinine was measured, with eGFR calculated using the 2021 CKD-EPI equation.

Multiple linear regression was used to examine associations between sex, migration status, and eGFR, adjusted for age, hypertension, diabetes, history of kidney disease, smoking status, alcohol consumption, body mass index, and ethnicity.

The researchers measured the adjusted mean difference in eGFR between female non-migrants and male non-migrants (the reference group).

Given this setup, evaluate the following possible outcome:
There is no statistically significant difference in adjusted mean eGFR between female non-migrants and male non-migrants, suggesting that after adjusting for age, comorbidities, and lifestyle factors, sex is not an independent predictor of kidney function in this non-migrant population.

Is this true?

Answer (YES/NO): NO